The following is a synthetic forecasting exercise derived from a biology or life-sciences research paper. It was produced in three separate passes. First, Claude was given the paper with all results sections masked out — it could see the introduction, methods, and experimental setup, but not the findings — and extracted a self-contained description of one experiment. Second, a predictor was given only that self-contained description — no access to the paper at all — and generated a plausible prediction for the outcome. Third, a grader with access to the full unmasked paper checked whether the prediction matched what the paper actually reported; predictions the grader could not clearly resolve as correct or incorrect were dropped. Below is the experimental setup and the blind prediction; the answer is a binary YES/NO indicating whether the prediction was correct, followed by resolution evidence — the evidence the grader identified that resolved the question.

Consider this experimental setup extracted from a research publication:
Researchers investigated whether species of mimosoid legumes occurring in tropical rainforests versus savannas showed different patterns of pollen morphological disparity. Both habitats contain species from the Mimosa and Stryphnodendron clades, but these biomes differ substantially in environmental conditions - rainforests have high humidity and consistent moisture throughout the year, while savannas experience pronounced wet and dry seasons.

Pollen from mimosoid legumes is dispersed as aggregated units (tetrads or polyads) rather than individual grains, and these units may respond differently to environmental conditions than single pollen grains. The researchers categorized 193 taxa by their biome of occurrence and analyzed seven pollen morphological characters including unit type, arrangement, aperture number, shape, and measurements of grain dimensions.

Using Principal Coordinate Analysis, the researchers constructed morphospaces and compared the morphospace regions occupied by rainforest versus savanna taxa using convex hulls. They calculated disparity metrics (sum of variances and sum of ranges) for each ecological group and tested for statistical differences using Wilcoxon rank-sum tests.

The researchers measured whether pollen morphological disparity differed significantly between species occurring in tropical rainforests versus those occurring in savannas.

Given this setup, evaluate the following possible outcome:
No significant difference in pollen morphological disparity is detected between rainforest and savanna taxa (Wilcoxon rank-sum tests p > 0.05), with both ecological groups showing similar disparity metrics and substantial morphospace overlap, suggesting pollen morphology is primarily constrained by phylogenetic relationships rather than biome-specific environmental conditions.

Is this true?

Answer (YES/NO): NO